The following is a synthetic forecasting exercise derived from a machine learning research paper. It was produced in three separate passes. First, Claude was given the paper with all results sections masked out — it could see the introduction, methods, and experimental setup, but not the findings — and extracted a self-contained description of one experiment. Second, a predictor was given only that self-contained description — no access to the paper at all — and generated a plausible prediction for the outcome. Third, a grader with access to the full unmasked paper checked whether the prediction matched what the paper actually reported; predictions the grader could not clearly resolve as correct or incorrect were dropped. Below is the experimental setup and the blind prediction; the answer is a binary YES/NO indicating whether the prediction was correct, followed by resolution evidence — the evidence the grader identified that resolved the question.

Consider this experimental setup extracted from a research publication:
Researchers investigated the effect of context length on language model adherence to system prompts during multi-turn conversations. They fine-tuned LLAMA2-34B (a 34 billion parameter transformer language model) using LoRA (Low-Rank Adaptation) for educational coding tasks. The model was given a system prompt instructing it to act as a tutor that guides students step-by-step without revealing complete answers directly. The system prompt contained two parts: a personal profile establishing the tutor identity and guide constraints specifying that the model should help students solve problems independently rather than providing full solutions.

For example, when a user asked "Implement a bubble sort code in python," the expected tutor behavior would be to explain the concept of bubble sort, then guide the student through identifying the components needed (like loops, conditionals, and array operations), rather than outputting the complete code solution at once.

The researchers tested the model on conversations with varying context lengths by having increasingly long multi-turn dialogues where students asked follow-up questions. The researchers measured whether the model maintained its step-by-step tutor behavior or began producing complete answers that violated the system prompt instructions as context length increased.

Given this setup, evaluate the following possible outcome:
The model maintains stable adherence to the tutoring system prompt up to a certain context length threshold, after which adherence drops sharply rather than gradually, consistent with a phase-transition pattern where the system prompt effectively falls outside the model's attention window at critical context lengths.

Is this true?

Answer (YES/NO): NO